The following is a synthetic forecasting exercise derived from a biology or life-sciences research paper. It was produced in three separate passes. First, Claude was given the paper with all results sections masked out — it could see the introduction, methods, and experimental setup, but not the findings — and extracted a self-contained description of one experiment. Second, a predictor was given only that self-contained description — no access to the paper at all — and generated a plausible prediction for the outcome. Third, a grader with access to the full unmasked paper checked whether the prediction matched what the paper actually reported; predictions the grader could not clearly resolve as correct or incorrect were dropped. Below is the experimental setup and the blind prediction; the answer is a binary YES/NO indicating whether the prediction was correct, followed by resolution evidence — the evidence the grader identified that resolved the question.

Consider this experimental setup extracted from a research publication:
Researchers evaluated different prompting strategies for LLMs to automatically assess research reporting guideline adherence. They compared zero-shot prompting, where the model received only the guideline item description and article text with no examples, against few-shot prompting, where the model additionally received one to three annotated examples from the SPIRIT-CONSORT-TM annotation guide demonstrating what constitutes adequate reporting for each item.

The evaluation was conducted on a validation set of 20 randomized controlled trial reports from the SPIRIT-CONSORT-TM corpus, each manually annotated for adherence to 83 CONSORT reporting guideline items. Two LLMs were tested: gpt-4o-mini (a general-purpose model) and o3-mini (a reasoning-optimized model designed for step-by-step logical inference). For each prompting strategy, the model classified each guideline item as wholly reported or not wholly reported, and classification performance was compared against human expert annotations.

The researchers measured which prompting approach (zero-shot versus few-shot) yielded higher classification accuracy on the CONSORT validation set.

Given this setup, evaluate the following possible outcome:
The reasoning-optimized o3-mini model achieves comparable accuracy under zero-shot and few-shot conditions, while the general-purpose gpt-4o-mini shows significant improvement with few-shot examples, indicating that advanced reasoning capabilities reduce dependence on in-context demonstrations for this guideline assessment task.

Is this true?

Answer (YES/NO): NO